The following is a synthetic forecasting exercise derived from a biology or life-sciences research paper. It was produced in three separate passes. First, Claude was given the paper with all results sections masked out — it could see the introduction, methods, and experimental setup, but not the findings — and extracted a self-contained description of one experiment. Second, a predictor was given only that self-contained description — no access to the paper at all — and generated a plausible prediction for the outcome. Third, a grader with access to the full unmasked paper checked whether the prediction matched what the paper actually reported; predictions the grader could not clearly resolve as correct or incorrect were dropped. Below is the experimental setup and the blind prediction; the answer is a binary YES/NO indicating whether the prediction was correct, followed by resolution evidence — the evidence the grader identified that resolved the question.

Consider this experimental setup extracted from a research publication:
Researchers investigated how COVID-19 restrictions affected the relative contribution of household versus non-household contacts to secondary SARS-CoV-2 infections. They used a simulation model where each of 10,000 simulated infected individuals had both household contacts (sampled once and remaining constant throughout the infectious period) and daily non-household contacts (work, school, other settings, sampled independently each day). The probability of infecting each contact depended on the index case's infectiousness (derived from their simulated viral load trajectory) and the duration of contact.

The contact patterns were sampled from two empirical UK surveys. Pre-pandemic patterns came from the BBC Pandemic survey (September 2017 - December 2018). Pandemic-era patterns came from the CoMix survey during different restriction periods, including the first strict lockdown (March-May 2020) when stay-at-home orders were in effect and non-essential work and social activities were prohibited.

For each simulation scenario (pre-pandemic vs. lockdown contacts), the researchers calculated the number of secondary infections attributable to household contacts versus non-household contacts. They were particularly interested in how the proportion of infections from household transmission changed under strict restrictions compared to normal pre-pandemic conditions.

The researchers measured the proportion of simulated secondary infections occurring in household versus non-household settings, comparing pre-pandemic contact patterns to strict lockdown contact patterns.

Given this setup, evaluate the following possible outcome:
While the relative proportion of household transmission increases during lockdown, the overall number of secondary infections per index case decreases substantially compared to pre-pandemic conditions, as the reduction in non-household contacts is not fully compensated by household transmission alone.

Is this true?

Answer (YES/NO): YES